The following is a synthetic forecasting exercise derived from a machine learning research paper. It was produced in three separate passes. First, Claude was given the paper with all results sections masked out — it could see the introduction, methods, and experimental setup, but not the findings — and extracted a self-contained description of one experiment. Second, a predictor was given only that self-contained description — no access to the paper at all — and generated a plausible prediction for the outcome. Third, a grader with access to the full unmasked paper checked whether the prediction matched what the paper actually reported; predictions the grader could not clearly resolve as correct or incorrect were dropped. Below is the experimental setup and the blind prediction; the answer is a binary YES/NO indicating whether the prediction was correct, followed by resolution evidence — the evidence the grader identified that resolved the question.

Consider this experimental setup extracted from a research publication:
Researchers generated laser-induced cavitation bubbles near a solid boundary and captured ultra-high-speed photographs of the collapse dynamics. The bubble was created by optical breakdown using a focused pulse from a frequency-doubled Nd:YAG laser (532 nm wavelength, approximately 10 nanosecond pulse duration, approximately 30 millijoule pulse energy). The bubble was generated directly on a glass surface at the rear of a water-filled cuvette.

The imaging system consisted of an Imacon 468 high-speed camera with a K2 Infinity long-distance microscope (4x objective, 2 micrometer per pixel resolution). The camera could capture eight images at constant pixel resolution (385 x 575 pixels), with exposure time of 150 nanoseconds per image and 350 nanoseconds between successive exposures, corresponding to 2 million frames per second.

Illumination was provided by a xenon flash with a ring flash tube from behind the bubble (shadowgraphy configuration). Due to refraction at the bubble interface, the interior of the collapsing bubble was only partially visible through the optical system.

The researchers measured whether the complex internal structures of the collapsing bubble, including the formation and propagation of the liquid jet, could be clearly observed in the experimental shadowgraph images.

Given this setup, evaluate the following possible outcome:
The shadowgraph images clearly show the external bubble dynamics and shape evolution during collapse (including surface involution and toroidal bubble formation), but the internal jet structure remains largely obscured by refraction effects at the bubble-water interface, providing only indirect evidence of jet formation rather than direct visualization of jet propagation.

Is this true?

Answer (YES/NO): NO